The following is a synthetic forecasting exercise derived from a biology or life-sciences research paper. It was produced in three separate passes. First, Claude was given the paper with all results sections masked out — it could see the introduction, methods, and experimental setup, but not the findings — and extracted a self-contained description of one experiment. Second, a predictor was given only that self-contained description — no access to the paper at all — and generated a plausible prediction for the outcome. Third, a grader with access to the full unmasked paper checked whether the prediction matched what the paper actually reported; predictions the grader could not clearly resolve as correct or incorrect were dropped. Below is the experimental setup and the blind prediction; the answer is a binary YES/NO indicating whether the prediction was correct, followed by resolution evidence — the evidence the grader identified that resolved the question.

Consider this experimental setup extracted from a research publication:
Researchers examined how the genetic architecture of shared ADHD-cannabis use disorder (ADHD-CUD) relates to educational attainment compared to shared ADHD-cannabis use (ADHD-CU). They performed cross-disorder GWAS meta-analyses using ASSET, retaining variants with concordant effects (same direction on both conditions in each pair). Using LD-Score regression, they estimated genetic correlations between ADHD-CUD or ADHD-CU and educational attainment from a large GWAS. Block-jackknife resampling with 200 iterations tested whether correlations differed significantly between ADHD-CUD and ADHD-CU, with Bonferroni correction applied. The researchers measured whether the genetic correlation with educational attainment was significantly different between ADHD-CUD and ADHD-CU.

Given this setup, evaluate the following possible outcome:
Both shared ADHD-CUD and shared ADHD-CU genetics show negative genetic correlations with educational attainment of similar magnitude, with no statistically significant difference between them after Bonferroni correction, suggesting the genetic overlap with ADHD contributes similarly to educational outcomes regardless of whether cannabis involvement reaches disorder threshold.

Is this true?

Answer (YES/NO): NO